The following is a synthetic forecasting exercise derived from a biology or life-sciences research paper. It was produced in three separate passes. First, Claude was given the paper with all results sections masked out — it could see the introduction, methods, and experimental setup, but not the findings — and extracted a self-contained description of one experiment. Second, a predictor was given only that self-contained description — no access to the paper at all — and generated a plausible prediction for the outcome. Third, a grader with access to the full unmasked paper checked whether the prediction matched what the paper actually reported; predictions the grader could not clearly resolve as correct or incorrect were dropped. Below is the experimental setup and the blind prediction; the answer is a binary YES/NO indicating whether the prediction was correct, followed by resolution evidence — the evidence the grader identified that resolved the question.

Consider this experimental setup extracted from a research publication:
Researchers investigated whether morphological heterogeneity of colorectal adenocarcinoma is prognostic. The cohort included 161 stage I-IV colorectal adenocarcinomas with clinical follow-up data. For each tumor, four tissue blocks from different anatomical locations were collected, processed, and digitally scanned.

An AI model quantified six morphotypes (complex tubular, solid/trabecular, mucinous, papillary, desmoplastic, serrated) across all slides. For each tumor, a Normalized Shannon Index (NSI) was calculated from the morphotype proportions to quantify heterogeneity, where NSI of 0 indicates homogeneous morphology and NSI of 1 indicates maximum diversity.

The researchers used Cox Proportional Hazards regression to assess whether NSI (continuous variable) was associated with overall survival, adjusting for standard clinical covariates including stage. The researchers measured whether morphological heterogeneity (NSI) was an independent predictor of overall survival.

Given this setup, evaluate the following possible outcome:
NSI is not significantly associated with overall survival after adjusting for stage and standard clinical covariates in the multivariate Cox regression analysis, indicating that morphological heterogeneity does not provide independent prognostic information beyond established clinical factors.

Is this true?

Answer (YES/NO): YES